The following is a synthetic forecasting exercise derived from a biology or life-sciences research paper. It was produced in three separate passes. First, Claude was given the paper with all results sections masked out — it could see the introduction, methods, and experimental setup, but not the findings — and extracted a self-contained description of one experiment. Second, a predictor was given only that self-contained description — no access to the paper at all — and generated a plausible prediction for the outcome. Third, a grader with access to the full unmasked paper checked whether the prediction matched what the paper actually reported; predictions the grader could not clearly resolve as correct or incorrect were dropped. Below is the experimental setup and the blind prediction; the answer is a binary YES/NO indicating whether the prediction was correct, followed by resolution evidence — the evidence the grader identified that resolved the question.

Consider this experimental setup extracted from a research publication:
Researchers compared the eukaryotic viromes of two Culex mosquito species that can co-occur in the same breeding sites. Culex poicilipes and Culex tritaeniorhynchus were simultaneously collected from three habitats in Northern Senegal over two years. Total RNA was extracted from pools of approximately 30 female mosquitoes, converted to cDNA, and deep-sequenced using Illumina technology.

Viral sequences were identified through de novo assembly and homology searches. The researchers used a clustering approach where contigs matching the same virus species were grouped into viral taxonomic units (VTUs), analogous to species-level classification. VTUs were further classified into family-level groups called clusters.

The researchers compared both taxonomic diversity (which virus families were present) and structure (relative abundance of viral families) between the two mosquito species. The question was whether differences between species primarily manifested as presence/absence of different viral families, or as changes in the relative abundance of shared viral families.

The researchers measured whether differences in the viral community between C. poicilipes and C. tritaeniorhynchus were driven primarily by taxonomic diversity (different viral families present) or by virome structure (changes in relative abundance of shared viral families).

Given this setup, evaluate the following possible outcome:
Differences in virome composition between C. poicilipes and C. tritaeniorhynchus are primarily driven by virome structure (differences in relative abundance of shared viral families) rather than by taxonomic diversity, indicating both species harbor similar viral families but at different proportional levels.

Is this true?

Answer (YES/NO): YES